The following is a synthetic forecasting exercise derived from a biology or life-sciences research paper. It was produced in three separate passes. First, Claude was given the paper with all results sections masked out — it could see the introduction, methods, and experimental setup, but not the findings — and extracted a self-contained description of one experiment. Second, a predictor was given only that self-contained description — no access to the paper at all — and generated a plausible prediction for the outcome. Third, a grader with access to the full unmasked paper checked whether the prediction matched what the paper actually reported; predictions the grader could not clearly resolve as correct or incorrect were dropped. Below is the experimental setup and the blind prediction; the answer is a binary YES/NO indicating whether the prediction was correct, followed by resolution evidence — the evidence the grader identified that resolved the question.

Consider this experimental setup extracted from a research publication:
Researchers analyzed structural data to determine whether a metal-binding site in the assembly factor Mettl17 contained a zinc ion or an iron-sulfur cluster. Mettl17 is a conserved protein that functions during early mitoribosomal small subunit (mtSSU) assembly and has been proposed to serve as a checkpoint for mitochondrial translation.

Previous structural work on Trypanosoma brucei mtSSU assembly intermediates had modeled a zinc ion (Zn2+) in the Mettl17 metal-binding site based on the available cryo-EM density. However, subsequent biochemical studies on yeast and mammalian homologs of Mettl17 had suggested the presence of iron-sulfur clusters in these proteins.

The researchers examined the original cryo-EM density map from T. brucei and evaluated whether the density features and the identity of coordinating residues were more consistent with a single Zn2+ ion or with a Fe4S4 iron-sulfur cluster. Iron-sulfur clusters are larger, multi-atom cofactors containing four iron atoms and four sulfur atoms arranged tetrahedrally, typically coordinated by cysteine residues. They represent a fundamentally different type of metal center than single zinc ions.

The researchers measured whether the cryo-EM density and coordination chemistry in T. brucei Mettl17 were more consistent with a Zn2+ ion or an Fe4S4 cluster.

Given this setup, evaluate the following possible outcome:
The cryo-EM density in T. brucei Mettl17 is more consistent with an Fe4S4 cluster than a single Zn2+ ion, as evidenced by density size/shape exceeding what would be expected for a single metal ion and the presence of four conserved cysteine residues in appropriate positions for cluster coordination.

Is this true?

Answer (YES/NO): YES